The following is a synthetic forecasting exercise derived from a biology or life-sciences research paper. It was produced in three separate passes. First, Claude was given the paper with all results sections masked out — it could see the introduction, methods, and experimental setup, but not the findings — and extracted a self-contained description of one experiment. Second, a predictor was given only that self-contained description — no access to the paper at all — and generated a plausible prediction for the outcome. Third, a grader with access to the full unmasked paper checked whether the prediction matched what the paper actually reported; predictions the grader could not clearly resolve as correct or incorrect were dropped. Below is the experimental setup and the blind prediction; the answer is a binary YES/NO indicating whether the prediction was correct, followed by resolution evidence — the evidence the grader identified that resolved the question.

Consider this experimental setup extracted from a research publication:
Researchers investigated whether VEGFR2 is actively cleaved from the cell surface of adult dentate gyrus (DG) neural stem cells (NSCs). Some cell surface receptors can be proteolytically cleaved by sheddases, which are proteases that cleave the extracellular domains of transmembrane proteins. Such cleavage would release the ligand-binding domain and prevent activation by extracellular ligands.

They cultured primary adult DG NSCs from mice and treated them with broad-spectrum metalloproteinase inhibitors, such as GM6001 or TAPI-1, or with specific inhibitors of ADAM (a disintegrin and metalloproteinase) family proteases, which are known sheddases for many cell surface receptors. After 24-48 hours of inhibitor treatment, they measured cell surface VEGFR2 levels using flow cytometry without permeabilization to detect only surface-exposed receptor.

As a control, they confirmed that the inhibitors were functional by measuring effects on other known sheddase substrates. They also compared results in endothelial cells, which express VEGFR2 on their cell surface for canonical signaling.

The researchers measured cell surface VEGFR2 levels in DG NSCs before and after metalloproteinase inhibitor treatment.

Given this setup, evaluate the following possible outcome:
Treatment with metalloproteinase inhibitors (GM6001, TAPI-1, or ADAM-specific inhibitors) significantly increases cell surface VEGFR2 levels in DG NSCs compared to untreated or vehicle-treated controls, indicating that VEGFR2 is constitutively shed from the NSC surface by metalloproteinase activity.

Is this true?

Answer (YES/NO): YES